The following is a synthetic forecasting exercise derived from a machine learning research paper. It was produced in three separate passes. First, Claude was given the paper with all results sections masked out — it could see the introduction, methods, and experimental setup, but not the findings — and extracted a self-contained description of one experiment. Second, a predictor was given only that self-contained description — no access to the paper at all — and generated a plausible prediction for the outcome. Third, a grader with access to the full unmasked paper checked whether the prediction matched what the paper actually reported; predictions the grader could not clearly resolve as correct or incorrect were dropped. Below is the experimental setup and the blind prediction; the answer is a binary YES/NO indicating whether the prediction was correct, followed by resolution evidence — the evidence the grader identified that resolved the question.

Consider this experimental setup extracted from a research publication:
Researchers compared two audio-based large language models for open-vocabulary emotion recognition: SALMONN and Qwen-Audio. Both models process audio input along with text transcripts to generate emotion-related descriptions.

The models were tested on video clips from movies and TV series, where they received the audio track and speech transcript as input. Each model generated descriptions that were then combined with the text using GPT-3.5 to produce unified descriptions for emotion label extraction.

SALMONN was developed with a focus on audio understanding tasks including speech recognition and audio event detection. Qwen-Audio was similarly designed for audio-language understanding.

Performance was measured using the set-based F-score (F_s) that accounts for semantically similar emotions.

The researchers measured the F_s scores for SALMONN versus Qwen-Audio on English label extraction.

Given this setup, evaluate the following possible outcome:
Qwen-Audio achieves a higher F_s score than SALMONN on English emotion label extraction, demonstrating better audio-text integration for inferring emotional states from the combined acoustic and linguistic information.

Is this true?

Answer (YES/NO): NO